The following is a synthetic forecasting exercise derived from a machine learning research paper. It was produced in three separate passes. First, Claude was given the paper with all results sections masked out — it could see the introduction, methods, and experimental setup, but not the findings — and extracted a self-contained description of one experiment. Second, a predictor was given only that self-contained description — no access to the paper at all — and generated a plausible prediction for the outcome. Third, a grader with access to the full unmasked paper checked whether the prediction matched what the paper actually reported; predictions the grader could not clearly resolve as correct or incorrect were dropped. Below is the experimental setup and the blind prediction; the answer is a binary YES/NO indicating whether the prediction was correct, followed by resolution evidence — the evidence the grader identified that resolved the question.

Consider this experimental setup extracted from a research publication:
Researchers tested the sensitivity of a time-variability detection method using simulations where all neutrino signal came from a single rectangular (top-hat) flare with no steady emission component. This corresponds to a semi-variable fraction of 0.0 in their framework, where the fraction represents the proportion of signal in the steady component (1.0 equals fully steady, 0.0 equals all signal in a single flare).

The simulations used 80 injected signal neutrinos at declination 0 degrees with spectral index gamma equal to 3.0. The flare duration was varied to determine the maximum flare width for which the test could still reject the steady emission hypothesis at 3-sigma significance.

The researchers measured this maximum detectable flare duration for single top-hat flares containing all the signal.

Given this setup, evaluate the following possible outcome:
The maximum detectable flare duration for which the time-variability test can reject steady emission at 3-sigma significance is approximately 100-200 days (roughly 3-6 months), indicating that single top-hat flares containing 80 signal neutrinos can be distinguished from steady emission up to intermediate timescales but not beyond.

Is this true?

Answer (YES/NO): NO